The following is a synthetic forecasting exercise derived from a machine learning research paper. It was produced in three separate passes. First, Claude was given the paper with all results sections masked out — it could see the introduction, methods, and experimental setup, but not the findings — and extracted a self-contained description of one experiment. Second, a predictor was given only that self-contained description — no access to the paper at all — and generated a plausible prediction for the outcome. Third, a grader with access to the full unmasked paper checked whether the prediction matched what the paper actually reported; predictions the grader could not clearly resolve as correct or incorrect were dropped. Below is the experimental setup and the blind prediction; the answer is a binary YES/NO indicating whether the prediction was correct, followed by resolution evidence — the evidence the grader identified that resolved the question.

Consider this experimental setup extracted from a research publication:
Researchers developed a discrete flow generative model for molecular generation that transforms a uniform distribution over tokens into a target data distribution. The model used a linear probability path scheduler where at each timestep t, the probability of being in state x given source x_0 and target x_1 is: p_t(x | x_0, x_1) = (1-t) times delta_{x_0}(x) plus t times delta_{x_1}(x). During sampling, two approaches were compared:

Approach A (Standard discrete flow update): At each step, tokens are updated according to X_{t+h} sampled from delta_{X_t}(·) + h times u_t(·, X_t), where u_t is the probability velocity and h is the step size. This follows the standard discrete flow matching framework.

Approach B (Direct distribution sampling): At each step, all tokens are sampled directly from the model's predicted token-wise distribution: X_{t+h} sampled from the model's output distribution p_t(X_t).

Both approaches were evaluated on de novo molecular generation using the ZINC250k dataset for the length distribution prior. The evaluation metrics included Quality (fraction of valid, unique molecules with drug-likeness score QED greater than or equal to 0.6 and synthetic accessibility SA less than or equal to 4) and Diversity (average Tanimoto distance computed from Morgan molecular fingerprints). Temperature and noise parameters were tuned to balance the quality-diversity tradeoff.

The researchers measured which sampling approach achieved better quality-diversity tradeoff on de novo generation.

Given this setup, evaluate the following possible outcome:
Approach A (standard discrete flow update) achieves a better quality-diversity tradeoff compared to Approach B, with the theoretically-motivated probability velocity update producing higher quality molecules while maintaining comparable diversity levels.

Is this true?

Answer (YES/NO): NO